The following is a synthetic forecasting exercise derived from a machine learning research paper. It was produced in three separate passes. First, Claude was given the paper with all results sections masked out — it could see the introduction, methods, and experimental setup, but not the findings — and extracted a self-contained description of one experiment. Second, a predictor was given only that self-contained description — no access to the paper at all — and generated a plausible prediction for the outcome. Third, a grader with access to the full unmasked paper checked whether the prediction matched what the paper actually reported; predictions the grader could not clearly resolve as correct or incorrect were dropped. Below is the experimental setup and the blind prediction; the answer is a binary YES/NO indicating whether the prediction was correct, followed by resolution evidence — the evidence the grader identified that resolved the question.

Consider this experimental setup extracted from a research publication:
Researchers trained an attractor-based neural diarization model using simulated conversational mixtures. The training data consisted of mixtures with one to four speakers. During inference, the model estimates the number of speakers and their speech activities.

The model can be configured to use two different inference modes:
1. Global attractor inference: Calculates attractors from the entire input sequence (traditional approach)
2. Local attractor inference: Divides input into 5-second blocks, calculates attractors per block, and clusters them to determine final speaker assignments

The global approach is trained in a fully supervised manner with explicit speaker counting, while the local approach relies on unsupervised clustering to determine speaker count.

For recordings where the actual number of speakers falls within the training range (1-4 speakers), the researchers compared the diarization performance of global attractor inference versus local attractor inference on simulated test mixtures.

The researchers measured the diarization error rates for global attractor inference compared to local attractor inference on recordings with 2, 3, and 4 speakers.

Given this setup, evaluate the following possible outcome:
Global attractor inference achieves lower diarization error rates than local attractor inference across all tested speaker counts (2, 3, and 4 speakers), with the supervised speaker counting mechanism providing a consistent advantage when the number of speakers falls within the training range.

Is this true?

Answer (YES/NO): NO